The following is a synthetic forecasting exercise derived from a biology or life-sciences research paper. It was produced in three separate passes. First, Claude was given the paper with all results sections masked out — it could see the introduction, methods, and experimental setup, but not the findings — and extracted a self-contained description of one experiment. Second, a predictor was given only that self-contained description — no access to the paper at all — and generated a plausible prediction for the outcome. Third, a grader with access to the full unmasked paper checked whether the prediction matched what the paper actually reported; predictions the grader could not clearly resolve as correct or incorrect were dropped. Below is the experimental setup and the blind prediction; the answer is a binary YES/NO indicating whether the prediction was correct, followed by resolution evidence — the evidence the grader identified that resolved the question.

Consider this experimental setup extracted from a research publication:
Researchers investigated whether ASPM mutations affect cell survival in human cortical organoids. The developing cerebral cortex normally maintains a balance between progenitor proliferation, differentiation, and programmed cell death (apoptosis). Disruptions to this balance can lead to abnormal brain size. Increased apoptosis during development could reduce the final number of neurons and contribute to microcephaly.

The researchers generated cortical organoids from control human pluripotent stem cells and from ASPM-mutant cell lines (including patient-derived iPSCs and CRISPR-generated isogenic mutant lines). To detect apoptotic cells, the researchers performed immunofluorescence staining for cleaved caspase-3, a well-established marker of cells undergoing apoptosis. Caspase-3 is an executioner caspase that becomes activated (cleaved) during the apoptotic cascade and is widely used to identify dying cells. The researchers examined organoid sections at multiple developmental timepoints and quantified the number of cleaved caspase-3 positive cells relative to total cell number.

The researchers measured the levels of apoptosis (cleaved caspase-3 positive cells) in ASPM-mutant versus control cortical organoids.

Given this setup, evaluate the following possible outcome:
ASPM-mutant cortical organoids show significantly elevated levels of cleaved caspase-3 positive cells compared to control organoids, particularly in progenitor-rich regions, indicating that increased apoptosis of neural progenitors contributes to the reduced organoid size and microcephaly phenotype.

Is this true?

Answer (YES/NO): YES